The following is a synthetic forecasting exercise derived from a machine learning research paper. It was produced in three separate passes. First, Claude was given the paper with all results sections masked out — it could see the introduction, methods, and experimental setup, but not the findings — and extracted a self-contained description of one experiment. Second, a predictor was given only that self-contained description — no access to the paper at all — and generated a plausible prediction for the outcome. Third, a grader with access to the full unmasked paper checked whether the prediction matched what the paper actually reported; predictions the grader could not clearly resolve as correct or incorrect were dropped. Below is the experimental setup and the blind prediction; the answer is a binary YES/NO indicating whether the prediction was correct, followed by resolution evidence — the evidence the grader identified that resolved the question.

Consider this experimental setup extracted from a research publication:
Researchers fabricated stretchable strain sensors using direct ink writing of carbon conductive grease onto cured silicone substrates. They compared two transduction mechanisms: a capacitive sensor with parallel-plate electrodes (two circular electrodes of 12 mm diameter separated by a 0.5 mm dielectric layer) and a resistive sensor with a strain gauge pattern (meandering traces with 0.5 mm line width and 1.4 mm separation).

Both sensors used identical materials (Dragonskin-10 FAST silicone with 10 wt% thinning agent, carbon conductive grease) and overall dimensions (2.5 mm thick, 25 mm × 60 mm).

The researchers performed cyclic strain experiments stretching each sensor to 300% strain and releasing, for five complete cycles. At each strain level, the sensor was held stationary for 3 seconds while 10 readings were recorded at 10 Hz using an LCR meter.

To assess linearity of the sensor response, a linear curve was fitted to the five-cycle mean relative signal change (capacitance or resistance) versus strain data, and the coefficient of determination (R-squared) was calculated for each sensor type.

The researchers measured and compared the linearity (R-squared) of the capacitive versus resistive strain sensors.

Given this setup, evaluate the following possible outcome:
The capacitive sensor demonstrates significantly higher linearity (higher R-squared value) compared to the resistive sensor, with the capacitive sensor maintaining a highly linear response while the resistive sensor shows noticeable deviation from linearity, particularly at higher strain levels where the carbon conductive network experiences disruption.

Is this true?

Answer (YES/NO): YES